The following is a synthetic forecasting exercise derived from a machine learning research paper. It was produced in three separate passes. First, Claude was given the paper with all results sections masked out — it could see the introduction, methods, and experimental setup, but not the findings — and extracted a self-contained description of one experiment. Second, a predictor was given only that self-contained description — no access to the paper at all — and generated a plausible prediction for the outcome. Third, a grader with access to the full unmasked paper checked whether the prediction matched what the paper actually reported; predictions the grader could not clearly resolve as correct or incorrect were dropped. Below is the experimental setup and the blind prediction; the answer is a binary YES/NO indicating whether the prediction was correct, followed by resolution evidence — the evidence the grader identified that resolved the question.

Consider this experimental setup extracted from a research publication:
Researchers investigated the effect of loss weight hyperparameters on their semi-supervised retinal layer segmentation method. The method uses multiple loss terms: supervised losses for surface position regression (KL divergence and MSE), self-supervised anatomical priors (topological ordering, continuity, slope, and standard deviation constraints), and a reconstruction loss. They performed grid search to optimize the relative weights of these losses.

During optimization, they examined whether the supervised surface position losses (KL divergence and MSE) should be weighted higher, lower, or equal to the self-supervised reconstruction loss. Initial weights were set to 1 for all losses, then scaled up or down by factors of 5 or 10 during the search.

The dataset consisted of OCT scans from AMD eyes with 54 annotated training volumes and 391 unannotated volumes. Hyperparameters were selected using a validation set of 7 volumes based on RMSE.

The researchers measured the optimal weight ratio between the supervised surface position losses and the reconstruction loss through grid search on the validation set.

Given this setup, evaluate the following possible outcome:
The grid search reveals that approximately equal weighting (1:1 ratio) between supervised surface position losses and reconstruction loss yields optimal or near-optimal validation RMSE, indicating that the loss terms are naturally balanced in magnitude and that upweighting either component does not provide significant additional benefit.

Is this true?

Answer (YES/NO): NO